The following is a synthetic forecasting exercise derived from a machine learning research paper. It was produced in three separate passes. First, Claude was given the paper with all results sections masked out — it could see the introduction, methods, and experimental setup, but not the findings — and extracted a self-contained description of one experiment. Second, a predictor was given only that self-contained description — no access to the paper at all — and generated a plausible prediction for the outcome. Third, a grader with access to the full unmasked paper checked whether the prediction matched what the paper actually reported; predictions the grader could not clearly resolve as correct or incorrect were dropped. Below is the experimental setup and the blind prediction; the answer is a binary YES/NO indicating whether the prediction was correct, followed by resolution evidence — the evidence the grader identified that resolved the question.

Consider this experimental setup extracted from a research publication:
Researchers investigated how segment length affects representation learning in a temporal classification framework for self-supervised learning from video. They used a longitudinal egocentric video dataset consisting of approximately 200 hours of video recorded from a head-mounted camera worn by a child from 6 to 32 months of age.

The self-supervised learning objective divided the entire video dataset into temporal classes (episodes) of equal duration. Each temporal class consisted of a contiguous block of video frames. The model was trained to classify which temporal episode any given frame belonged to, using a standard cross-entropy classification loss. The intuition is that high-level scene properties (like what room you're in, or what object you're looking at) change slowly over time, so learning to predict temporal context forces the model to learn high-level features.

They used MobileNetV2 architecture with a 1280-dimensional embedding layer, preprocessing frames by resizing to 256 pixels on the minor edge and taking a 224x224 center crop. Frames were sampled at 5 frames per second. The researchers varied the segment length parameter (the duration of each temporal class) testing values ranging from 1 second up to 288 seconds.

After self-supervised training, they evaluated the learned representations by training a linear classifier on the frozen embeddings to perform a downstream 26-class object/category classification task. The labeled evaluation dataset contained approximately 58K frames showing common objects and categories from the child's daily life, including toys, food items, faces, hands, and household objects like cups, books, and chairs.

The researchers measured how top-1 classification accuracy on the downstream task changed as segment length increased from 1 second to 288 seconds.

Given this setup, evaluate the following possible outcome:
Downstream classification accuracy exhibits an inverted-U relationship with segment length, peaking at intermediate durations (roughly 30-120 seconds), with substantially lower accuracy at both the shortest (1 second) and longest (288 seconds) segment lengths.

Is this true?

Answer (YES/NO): NO